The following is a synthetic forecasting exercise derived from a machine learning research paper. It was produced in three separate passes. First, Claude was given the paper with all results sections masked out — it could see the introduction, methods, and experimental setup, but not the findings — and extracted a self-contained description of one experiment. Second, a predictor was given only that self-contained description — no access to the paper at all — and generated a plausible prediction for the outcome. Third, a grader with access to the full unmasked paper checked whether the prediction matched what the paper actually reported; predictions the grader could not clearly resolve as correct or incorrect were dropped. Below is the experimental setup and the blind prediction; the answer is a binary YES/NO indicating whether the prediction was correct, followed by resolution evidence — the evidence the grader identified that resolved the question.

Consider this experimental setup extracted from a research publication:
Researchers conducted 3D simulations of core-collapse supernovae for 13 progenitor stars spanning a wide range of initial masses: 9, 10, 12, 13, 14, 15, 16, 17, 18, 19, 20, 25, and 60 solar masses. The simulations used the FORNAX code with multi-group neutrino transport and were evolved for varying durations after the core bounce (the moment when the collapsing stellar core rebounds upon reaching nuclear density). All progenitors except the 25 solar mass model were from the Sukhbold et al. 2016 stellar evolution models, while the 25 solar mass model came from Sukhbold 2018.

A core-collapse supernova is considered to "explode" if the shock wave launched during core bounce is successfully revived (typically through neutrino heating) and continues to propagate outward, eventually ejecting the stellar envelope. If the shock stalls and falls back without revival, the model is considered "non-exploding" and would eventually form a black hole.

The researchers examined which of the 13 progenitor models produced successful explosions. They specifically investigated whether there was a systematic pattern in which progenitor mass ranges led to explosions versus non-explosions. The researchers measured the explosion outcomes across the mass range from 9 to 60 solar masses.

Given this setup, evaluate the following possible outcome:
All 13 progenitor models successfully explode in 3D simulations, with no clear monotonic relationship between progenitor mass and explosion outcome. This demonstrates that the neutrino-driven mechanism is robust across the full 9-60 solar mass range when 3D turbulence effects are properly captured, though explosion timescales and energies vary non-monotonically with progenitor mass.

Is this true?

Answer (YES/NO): NO